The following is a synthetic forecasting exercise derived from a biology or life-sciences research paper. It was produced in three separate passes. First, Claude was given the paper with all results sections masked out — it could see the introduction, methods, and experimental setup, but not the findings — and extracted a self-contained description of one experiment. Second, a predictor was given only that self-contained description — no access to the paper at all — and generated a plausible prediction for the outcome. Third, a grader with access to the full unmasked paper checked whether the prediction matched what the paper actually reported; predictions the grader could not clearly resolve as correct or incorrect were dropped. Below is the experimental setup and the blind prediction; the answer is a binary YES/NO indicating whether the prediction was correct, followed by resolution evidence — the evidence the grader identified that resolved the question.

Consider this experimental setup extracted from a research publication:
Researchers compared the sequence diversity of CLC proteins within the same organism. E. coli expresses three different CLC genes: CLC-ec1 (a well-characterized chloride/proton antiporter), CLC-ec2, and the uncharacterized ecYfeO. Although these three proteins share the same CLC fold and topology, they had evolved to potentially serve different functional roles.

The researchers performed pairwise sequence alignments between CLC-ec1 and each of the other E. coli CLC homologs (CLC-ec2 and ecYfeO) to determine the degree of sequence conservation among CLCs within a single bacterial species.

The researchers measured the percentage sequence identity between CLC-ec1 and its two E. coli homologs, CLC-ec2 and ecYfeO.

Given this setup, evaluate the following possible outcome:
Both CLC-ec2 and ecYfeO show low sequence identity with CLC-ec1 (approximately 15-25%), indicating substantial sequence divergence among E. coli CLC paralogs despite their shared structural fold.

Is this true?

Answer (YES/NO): NO